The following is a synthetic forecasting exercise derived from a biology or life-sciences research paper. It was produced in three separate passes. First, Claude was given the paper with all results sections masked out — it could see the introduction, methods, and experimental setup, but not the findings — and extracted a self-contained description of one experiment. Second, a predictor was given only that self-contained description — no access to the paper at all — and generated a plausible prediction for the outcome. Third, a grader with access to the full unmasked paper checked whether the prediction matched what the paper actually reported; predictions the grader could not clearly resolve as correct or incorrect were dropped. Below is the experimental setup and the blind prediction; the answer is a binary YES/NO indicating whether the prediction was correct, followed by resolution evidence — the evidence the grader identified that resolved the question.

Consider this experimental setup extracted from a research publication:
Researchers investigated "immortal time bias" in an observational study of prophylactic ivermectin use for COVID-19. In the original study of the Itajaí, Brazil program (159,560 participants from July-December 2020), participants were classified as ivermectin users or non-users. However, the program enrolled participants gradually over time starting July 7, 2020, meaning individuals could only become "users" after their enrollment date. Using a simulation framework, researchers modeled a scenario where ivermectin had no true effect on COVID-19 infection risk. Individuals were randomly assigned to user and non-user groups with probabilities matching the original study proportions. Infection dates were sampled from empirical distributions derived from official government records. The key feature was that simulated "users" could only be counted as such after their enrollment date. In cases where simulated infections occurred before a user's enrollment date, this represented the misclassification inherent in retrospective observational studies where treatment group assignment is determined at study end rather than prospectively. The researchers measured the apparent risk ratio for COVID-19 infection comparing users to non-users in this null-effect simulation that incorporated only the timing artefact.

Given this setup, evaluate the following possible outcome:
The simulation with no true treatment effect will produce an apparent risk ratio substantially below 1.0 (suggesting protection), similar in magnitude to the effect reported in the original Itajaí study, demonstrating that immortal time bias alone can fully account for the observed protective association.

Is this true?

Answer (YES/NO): NO